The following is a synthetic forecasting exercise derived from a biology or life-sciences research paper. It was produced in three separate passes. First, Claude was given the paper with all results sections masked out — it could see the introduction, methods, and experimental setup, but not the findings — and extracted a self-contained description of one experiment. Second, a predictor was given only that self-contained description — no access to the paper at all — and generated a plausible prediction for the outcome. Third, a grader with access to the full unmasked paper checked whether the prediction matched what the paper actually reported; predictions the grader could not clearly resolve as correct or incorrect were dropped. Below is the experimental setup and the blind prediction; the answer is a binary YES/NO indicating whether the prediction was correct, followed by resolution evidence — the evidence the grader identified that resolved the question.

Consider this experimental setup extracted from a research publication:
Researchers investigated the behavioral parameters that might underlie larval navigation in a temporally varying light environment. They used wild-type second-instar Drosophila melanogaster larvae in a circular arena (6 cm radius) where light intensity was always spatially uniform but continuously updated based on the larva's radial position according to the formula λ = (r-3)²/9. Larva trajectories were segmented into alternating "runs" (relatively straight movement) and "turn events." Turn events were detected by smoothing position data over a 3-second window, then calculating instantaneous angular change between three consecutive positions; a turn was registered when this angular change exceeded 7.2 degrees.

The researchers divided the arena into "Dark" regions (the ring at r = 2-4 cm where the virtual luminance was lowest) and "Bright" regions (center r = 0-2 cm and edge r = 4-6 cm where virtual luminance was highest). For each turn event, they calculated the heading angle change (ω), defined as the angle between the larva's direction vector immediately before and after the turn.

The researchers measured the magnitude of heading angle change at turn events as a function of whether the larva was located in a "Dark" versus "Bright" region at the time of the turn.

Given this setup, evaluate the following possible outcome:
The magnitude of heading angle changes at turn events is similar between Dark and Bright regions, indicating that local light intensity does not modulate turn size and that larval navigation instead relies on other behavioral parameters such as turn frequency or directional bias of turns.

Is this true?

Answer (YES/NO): NO